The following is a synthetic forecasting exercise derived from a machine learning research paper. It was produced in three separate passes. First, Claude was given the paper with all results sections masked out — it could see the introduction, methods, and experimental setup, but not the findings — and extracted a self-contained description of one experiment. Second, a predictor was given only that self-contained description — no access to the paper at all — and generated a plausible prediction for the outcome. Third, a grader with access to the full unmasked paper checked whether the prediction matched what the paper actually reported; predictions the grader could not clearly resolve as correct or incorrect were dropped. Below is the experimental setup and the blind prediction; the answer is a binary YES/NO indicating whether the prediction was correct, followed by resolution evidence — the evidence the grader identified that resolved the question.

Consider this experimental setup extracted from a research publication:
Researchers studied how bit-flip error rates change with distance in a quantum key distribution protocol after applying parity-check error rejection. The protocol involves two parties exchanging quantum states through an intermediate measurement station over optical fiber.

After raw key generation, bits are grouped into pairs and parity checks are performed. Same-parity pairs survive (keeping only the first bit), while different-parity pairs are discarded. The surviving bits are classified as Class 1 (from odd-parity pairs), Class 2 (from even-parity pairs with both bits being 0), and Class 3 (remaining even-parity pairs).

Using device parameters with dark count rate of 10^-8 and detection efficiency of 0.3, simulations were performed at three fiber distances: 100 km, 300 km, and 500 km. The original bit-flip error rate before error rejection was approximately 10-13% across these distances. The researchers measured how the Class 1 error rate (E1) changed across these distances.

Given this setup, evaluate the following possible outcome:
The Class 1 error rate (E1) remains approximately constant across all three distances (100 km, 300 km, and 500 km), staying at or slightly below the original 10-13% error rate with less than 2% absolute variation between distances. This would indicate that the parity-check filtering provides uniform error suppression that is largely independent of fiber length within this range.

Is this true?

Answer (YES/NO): NO